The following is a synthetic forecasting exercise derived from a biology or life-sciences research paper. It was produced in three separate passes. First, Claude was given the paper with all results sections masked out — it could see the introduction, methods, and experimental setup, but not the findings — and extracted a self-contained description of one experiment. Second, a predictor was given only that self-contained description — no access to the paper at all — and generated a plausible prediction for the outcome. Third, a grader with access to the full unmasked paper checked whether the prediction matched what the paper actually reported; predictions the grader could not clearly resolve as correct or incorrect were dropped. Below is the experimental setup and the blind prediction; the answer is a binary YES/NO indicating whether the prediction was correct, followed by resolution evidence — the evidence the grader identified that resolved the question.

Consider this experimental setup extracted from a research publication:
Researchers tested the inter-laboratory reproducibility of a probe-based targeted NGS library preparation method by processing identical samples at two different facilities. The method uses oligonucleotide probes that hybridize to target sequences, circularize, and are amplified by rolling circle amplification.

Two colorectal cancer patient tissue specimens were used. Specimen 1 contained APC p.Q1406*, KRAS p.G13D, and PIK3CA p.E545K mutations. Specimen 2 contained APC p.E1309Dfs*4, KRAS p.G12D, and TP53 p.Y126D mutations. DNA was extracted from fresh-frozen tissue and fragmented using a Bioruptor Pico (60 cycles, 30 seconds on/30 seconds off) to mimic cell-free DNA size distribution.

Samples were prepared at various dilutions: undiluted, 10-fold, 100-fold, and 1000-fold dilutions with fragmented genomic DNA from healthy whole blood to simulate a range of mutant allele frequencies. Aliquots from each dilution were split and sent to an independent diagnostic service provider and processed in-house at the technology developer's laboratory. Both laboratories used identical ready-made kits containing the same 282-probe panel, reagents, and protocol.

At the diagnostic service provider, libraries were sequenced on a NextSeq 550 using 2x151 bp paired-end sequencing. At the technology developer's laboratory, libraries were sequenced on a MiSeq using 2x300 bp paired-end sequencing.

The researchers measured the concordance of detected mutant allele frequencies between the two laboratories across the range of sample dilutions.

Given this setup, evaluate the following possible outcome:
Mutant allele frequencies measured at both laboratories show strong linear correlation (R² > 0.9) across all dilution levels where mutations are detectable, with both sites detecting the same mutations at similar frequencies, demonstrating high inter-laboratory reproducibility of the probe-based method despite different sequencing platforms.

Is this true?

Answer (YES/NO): YES